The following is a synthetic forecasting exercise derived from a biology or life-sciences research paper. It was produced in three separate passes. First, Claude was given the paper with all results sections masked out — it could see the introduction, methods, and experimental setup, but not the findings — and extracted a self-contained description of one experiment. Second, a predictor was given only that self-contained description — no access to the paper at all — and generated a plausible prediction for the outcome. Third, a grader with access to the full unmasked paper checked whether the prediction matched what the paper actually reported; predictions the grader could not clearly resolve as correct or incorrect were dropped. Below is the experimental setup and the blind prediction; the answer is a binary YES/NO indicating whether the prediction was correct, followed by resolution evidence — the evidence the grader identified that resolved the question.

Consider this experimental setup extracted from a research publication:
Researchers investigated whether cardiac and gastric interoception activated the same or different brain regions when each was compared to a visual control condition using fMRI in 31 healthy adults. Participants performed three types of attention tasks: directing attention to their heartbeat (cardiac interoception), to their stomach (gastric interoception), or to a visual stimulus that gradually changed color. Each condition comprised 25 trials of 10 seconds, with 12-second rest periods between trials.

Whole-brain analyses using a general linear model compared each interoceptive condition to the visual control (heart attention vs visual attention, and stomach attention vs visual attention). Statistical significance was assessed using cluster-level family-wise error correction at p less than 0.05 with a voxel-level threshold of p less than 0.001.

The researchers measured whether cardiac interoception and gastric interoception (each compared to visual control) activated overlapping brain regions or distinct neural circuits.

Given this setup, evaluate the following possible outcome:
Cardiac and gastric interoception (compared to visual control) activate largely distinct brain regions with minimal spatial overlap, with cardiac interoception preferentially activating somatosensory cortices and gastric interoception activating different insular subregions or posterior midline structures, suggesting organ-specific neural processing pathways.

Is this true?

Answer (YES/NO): NO